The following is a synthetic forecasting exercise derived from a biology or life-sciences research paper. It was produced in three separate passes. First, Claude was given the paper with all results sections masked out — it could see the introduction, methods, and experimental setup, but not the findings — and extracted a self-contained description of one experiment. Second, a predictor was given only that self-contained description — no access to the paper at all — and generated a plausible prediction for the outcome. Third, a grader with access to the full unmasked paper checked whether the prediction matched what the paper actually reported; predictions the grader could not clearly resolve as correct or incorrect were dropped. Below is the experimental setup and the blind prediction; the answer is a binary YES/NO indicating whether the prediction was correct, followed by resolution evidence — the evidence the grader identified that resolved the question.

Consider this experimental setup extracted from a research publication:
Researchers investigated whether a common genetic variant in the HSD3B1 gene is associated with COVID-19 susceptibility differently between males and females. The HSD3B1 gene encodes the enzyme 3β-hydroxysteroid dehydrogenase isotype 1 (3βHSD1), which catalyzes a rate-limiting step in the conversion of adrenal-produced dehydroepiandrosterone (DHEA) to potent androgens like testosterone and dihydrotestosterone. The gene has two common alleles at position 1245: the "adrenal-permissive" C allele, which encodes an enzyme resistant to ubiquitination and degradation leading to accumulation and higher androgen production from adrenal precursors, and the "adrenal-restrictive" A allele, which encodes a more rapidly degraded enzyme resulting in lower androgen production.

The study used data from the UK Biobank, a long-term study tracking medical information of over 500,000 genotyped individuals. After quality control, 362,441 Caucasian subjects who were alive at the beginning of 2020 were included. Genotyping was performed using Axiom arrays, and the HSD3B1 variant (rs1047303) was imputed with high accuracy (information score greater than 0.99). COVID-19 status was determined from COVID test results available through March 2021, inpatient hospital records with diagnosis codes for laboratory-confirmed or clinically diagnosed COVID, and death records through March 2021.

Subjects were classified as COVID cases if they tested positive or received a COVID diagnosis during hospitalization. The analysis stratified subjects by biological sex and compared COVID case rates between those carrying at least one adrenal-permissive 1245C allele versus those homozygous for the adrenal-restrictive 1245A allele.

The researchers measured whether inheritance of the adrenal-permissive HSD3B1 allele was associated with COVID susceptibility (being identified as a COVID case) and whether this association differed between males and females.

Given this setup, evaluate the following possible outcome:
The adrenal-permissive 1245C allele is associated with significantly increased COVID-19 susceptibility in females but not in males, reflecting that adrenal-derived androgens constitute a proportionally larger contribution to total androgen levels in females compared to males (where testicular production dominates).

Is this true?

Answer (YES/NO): NO